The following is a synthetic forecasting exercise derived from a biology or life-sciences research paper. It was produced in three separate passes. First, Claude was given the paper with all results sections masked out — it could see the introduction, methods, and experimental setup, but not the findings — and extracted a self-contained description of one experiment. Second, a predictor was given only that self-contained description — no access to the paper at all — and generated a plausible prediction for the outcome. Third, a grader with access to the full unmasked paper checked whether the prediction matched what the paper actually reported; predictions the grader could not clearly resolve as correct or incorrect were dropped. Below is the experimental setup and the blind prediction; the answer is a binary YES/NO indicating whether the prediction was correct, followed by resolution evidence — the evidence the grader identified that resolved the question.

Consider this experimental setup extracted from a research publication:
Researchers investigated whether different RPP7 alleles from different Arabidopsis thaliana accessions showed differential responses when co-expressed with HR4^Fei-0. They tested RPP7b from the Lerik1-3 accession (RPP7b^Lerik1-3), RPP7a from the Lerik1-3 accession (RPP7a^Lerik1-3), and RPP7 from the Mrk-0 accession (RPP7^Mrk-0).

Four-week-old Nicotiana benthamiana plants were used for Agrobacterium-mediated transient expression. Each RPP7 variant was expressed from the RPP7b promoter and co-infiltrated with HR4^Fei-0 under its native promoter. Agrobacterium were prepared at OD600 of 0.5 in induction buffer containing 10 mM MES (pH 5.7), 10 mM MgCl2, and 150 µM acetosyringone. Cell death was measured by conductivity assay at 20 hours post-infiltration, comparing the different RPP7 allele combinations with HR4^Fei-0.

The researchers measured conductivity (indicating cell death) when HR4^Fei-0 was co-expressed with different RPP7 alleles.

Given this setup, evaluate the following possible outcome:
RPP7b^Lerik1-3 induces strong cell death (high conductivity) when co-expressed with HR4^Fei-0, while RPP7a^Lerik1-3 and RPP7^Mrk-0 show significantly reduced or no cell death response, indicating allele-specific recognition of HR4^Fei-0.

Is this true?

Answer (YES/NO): YES